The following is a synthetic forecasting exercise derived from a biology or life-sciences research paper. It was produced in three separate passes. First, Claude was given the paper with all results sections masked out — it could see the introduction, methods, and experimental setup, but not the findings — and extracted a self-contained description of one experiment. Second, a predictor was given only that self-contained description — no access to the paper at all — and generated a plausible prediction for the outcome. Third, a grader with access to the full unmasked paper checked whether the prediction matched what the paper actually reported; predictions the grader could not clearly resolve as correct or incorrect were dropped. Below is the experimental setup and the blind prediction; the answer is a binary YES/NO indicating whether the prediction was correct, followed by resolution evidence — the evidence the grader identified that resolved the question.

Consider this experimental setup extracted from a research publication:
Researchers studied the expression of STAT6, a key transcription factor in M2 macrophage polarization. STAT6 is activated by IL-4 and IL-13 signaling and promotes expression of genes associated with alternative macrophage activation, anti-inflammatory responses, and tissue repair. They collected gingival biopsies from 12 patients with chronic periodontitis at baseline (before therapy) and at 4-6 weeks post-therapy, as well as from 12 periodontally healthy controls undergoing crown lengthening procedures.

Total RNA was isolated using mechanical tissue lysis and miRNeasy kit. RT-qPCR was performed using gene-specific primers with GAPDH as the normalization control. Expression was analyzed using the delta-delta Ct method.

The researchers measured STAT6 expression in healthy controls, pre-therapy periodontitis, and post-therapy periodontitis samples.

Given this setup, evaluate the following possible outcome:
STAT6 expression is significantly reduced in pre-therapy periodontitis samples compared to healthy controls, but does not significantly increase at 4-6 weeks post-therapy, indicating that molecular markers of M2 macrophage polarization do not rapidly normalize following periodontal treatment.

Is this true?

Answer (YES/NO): NO